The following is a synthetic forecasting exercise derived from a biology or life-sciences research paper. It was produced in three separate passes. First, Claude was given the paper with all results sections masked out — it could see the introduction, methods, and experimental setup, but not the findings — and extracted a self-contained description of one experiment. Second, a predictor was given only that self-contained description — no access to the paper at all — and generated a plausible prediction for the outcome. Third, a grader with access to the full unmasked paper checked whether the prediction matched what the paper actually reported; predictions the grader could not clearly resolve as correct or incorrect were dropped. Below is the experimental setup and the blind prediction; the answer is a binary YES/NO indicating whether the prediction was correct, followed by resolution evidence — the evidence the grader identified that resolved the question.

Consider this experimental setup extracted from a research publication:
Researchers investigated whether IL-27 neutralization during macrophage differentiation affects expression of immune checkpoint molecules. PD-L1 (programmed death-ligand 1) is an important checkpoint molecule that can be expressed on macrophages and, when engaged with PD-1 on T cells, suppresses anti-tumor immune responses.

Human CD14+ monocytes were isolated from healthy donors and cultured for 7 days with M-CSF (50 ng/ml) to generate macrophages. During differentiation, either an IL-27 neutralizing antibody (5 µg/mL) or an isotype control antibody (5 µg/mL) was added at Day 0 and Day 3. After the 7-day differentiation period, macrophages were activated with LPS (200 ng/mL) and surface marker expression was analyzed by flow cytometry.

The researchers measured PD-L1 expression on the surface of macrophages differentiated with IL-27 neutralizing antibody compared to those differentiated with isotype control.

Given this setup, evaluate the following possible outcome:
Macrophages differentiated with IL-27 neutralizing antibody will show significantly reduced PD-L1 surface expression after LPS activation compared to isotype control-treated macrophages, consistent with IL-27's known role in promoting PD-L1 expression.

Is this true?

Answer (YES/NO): YES